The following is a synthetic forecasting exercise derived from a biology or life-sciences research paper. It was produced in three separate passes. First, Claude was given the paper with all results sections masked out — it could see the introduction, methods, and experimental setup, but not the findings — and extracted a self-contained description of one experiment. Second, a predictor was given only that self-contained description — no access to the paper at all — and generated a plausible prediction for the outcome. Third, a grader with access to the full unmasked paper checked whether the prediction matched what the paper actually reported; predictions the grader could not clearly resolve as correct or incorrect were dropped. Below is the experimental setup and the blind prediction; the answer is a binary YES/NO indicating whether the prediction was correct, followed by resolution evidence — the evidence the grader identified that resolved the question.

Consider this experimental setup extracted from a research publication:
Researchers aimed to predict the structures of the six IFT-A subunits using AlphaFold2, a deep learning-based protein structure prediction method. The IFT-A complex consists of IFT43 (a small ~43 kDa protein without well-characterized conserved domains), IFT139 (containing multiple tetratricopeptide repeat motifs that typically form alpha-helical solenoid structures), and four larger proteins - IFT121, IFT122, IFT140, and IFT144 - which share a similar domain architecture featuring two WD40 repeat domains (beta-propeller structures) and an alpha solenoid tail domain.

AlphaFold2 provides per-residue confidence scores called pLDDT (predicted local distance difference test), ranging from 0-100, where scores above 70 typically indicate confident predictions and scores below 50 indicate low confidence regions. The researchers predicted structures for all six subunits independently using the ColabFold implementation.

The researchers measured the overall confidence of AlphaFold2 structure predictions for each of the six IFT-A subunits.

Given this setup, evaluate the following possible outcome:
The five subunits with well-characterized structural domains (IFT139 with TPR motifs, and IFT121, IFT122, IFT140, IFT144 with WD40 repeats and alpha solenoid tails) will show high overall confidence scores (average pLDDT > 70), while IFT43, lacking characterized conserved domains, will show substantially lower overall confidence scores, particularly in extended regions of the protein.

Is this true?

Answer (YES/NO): YES